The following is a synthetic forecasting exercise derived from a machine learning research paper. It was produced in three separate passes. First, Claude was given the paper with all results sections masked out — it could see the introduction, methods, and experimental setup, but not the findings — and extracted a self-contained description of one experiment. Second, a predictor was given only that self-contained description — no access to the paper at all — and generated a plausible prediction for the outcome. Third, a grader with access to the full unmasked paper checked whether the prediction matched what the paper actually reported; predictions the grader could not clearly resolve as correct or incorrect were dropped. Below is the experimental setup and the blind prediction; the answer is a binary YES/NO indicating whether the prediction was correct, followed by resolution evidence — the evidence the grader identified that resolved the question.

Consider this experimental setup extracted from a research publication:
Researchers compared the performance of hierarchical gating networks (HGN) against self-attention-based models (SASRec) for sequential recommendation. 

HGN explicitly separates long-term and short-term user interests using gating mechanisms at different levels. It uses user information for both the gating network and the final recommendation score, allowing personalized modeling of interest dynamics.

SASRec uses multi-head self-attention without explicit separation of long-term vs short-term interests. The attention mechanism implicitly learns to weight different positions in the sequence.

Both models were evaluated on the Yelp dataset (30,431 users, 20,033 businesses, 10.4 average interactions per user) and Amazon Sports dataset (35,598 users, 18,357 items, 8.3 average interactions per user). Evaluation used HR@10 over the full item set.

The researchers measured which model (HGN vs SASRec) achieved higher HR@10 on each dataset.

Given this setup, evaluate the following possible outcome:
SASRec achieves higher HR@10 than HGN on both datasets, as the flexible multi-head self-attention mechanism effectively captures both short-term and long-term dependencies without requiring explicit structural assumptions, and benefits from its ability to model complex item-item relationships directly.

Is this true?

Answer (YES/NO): NO